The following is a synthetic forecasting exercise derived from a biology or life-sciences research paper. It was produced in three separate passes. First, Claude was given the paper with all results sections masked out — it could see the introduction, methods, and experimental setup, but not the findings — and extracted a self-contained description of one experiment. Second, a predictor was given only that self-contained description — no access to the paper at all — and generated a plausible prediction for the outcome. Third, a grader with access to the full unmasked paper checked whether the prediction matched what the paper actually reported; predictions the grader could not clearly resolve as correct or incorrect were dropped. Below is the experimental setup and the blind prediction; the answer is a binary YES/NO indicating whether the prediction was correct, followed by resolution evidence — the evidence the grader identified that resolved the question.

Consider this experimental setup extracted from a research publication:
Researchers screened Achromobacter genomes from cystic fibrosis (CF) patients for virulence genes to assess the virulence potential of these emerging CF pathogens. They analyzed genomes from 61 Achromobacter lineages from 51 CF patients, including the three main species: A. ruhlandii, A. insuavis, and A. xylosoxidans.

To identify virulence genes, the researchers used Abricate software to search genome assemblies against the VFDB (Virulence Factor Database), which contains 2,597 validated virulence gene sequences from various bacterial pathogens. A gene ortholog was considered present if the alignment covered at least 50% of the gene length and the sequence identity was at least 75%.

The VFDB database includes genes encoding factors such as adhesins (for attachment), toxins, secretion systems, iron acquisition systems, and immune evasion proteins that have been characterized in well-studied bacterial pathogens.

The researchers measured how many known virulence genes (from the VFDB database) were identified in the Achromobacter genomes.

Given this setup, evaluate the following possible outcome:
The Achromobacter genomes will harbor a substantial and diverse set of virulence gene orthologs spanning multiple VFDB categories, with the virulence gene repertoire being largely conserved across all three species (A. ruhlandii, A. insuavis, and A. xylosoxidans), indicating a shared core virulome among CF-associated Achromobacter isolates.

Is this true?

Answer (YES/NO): NO